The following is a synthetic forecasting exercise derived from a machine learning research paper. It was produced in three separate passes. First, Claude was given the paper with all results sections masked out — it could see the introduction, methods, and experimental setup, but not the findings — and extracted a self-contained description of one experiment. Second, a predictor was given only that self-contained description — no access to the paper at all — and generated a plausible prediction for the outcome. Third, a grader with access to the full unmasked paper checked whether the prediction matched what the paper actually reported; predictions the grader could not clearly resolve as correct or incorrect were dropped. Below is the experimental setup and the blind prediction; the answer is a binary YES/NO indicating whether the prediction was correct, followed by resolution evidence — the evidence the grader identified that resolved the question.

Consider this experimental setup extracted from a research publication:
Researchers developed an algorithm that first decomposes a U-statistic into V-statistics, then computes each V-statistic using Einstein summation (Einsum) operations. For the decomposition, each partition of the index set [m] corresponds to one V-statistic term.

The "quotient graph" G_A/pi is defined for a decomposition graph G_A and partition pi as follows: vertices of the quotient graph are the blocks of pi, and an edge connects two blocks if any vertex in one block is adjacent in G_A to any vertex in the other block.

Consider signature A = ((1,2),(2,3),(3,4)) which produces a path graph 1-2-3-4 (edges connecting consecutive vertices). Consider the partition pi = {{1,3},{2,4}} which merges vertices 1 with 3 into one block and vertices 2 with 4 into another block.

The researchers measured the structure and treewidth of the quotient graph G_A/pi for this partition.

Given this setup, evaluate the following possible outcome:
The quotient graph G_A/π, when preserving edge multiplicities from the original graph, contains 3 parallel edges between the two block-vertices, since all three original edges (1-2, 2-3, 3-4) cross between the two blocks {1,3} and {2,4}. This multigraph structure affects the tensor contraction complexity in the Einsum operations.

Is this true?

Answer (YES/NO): NO